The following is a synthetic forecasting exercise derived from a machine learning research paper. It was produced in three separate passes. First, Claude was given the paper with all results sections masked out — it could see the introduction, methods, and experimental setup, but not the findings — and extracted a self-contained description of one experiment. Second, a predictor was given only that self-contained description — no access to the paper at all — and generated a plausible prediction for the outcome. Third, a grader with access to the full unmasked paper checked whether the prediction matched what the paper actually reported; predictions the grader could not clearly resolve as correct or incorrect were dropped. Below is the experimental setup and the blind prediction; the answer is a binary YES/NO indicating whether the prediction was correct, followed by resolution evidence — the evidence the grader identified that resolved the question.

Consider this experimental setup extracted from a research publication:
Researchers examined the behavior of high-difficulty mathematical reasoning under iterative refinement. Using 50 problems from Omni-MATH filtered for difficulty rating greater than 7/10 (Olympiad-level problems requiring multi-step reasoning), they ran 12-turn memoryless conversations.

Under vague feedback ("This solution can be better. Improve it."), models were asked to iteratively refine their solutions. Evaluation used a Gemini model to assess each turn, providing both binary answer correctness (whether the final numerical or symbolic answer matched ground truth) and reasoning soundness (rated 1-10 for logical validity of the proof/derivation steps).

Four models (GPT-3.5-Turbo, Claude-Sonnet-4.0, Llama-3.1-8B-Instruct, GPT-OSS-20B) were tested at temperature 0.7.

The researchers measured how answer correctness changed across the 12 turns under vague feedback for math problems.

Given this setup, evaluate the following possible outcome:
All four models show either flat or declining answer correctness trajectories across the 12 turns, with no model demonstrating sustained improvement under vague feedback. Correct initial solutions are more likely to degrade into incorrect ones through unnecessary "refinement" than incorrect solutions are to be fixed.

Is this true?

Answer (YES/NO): NO